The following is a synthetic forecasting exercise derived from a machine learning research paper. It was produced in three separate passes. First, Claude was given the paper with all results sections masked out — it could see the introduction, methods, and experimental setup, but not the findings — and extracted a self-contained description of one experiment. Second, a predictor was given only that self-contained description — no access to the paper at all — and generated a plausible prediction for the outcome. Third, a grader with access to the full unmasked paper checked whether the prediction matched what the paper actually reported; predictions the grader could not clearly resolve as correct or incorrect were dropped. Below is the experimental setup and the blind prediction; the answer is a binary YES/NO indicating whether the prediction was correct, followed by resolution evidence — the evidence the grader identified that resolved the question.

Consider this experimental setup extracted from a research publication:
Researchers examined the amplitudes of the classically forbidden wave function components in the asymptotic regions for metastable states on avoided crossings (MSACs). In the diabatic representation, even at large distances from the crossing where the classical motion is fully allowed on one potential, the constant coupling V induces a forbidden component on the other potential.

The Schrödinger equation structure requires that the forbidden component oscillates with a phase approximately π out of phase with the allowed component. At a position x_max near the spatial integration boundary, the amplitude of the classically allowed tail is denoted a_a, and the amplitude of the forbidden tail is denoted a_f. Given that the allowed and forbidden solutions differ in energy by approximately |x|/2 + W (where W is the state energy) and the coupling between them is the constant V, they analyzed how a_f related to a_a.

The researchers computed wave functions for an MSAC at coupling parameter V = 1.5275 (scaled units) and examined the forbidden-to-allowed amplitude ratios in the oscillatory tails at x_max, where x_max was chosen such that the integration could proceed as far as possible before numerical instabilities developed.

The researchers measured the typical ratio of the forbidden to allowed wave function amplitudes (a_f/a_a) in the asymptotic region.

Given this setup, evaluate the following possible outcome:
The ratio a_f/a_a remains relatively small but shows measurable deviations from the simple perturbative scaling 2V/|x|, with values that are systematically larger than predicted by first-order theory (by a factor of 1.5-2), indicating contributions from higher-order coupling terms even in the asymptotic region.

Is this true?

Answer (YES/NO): NO